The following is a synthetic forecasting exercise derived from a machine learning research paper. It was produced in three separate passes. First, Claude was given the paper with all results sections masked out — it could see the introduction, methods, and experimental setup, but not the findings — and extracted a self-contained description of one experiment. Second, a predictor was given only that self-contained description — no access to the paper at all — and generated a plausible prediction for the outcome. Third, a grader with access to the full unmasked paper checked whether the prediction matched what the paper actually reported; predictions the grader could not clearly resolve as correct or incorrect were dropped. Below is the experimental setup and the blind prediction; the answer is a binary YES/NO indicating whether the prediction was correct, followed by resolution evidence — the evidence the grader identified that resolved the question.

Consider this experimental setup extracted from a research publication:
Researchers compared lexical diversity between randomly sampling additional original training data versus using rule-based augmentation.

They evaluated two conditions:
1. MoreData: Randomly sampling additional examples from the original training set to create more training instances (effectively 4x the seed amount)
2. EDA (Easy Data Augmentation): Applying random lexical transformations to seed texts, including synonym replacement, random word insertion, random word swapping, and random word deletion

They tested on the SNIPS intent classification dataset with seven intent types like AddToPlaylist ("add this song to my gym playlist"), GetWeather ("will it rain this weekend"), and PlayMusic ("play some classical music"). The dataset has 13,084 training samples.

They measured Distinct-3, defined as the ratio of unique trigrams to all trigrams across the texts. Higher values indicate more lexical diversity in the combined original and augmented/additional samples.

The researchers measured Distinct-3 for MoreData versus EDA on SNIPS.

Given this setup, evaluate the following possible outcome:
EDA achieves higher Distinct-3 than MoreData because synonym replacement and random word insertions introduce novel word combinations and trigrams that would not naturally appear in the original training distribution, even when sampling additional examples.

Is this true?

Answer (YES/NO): NO